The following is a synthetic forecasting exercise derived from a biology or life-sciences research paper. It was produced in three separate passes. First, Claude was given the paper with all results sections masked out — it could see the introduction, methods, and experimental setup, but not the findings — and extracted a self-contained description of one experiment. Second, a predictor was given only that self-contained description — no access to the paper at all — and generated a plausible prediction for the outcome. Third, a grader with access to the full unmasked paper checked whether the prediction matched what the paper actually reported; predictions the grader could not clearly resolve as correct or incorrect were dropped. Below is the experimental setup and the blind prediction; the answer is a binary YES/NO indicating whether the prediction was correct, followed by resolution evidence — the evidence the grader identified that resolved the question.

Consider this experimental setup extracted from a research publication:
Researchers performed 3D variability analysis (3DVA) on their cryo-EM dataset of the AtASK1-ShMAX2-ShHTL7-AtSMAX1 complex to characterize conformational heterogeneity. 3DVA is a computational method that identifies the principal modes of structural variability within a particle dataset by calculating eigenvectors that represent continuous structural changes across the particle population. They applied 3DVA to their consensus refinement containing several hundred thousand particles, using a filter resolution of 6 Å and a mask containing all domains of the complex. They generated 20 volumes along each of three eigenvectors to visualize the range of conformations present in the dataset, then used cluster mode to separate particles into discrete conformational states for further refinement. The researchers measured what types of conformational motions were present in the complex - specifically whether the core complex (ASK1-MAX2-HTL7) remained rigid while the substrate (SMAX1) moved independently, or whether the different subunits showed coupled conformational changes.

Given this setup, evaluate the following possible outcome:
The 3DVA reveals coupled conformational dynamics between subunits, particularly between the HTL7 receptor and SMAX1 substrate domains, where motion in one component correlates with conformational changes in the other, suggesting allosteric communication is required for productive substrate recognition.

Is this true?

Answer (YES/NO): NO